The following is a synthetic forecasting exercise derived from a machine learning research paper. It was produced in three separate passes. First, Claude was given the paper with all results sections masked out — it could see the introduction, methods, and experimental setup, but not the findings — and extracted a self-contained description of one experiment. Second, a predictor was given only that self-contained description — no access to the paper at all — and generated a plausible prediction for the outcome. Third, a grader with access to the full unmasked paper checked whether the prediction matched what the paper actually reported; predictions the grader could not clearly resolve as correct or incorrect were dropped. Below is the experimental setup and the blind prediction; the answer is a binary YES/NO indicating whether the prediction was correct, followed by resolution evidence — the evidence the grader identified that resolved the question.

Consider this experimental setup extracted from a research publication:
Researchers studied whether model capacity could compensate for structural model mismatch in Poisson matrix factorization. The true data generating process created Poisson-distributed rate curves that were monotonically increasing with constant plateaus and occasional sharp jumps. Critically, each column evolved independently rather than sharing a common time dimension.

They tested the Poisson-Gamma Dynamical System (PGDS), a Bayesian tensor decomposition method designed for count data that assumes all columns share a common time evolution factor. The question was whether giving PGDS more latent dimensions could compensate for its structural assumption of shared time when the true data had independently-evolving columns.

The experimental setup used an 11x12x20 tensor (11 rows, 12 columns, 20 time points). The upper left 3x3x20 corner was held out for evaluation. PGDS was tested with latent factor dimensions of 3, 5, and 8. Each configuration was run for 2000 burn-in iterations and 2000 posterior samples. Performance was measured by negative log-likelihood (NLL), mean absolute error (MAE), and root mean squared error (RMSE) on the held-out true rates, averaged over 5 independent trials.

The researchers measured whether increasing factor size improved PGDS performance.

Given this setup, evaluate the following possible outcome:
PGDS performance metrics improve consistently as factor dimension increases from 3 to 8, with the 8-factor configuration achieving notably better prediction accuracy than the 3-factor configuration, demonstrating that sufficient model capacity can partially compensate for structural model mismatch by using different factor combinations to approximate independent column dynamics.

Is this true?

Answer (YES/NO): NO